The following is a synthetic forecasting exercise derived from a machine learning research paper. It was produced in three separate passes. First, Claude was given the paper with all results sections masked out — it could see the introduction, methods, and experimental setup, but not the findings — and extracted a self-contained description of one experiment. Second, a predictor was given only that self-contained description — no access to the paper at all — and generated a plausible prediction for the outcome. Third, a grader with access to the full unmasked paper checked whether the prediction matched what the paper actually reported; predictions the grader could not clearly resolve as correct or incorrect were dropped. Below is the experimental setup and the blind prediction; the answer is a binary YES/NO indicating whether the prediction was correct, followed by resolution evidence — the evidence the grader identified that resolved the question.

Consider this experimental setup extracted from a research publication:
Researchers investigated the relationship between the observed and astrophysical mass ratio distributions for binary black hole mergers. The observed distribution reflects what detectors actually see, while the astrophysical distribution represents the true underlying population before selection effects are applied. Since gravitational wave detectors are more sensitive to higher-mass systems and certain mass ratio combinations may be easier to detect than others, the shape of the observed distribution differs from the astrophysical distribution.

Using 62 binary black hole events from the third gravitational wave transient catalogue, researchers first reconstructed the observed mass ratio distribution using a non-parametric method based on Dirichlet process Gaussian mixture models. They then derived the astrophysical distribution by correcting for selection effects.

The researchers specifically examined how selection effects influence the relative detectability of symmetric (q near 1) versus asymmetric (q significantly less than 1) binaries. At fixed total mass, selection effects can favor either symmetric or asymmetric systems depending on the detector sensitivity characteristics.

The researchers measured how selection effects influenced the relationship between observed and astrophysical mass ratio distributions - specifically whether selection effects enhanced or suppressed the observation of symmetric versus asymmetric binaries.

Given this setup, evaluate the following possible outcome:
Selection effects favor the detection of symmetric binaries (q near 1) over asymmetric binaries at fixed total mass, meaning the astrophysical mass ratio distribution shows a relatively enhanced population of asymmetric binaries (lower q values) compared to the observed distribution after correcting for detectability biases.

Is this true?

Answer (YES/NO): NO